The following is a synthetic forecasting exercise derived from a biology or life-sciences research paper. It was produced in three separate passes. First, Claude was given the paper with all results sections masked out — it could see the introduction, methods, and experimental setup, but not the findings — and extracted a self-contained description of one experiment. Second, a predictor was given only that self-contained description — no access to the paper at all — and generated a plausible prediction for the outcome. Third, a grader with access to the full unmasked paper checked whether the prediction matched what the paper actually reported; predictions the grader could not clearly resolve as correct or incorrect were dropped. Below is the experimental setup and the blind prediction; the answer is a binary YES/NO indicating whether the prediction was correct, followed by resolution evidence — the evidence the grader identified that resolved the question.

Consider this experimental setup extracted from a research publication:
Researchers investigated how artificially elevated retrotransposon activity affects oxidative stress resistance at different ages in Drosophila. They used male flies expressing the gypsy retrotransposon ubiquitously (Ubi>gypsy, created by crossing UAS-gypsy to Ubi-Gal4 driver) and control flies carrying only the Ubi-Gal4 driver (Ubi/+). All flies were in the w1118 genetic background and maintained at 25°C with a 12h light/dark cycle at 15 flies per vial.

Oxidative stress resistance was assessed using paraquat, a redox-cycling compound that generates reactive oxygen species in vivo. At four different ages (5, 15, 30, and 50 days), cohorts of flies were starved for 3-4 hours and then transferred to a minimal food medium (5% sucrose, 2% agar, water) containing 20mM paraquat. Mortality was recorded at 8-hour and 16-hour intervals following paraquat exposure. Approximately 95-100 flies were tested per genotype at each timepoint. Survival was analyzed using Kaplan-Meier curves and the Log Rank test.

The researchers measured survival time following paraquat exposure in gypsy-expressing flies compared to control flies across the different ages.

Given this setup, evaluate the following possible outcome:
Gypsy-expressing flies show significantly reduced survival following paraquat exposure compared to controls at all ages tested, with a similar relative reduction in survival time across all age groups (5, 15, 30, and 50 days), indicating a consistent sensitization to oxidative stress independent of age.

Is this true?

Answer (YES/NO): NO